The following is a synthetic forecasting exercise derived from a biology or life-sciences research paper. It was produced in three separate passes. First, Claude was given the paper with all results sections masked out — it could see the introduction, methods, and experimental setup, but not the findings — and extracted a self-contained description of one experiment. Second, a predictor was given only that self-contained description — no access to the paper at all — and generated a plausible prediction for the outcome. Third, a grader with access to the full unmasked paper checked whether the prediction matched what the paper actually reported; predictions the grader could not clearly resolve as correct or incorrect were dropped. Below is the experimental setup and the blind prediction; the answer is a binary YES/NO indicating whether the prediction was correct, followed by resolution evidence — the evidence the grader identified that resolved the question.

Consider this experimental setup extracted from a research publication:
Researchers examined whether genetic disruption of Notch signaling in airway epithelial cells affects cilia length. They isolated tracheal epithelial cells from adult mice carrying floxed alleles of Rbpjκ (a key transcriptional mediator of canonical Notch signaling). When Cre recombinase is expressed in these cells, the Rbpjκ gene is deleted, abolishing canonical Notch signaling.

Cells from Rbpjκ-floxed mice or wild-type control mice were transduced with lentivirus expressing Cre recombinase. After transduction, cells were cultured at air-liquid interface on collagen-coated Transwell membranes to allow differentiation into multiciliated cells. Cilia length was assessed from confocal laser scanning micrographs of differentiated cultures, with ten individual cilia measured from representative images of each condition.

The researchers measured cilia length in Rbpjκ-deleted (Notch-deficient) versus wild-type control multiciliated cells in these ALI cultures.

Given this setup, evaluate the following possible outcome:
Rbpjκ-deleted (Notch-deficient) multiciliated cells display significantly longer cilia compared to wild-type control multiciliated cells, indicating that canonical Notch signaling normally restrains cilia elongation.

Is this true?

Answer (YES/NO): NO